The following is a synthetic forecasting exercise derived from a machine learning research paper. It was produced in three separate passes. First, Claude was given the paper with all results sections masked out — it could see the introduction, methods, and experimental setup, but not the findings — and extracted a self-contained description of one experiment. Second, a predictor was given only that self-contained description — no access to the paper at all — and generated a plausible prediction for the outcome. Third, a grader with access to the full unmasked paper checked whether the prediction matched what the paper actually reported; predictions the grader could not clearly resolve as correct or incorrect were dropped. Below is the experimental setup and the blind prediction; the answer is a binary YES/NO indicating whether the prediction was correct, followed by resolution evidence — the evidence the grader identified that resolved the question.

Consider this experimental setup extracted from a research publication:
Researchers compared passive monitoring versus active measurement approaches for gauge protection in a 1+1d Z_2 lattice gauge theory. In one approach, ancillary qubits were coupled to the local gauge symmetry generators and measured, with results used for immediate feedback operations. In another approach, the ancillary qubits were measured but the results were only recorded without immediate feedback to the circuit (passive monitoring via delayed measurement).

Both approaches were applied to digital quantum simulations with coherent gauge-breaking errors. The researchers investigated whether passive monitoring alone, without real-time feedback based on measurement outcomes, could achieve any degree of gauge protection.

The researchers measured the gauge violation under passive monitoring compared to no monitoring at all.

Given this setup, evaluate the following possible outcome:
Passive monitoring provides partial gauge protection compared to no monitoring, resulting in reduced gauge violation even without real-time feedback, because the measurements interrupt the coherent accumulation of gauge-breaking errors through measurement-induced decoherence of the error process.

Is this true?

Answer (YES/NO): YES